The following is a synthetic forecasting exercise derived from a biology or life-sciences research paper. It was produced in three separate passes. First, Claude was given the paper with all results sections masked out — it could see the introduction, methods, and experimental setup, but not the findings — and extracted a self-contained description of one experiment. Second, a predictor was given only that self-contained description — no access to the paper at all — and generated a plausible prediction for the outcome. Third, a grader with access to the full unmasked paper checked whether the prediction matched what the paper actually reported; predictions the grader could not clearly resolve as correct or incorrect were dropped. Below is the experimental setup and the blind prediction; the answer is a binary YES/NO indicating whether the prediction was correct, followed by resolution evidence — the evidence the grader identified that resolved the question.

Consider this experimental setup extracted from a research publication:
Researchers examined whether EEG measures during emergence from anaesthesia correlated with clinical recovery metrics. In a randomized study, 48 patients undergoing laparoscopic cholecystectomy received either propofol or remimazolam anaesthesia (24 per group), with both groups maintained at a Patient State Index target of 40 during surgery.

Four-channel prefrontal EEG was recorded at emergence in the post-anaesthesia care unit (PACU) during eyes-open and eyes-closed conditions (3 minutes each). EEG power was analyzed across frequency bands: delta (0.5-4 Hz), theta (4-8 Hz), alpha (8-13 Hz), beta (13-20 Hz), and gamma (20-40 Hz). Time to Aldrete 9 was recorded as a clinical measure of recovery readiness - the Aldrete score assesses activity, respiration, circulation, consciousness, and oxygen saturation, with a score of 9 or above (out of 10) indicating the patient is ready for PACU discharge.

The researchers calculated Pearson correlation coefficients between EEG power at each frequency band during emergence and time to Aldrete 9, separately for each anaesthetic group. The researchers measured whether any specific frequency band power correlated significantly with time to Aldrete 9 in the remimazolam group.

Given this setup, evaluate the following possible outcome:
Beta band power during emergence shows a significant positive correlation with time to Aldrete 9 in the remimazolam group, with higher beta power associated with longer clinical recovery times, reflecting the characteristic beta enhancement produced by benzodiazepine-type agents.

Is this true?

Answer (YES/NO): NO